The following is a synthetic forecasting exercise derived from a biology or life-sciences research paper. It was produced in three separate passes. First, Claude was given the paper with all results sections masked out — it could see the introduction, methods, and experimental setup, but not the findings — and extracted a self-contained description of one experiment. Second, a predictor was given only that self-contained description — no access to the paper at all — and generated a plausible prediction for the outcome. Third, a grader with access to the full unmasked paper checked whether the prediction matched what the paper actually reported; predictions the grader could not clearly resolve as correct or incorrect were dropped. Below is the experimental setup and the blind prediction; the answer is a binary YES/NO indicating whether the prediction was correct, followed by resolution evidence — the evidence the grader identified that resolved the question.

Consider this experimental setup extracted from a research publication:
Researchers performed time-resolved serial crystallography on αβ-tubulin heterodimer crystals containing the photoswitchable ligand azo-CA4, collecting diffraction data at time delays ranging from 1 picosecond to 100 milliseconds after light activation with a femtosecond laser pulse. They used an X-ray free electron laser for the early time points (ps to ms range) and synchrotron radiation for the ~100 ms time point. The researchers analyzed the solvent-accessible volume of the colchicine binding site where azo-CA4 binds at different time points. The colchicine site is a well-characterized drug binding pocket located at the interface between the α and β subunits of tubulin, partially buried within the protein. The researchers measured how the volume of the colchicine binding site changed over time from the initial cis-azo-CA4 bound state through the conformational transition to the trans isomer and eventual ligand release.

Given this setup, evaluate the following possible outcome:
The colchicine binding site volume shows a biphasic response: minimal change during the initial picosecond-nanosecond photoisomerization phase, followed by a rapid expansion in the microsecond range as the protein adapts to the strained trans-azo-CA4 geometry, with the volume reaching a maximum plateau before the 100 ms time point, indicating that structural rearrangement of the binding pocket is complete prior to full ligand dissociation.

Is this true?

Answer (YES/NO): NO